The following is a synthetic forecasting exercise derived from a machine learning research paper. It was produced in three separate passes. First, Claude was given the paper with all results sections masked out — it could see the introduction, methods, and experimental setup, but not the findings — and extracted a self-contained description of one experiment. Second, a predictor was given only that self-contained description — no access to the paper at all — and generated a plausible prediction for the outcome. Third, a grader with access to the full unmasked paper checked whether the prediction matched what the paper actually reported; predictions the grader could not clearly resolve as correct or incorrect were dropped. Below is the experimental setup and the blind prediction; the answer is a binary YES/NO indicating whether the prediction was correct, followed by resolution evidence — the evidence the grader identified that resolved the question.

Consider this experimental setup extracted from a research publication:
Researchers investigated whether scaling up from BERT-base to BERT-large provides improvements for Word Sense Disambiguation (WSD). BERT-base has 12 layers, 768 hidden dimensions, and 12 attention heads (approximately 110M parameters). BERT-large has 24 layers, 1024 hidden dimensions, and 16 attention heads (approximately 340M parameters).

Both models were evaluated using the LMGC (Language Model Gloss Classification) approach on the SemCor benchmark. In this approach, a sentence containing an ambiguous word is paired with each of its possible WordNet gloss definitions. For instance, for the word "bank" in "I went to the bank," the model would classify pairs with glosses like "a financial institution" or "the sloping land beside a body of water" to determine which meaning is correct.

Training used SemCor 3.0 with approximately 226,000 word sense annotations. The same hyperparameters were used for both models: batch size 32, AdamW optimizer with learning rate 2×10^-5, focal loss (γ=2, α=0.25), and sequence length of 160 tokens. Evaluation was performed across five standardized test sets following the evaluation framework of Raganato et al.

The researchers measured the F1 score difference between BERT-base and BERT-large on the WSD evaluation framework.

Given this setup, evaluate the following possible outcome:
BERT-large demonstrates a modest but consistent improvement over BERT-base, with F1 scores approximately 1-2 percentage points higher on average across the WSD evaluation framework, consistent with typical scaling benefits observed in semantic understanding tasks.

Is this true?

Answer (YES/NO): NO